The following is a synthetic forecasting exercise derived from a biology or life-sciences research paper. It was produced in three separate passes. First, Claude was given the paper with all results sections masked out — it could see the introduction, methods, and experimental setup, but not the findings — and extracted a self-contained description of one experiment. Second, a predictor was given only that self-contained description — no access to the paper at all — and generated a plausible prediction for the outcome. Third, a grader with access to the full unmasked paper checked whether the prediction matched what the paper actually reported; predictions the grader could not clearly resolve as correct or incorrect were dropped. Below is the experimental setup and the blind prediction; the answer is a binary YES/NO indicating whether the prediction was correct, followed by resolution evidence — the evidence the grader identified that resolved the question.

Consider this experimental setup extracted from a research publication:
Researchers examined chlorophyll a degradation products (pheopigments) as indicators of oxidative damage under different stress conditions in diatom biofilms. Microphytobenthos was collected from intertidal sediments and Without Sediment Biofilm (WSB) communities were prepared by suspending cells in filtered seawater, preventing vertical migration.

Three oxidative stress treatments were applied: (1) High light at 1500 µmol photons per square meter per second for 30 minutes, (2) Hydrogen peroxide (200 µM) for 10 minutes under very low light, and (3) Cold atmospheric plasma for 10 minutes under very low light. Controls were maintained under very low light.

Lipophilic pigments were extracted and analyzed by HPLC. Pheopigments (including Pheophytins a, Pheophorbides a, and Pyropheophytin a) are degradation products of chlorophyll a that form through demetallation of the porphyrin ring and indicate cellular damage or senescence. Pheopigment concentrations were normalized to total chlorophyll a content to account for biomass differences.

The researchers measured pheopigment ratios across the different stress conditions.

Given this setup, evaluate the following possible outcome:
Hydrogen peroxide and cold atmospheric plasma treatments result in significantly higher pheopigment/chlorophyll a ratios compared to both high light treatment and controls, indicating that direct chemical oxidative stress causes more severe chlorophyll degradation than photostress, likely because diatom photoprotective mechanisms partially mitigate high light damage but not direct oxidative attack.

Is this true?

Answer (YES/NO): NO